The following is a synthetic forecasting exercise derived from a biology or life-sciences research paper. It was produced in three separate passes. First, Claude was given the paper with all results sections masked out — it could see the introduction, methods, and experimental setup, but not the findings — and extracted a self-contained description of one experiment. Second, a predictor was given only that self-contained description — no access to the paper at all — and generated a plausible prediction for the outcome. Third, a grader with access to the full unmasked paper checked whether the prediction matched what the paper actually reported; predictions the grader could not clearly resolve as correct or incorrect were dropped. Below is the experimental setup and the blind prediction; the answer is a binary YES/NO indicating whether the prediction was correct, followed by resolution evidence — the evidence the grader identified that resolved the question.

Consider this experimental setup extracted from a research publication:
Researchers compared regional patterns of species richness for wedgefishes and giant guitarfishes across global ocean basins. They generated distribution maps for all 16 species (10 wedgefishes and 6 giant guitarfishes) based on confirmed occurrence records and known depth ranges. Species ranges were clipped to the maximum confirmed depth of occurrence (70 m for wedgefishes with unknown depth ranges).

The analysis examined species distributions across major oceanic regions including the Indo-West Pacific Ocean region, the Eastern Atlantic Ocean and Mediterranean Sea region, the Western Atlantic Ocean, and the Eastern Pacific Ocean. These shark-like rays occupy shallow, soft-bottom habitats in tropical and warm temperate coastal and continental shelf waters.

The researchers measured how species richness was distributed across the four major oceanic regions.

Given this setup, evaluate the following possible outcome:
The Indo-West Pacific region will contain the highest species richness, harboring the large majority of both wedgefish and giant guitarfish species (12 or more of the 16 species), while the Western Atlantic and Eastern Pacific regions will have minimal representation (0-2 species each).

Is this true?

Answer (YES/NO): YES